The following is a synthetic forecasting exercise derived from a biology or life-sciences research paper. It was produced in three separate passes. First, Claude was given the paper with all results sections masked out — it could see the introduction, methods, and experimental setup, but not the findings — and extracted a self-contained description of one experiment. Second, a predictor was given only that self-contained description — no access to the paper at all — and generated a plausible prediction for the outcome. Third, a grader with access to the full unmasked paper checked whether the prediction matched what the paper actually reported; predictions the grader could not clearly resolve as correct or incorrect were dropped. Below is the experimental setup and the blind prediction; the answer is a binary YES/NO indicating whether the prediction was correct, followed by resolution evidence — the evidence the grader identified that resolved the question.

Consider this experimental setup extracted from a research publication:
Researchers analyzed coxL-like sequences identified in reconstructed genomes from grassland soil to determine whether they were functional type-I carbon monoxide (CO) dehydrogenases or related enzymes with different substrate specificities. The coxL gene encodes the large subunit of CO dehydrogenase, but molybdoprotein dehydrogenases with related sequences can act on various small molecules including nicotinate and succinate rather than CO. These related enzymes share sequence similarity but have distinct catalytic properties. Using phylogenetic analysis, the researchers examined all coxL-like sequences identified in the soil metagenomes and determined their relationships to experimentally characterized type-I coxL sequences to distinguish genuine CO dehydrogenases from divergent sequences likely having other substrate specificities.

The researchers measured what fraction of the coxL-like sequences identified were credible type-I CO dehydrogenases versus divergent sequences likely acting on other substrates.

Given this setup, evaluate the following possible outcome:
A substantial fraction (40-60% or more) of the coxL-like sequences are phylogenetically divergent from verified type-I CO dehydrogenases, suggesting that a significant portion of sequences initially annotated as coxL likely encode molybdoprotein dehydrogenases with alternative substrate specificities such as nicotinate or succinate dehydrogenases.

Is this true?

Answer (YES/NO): YES